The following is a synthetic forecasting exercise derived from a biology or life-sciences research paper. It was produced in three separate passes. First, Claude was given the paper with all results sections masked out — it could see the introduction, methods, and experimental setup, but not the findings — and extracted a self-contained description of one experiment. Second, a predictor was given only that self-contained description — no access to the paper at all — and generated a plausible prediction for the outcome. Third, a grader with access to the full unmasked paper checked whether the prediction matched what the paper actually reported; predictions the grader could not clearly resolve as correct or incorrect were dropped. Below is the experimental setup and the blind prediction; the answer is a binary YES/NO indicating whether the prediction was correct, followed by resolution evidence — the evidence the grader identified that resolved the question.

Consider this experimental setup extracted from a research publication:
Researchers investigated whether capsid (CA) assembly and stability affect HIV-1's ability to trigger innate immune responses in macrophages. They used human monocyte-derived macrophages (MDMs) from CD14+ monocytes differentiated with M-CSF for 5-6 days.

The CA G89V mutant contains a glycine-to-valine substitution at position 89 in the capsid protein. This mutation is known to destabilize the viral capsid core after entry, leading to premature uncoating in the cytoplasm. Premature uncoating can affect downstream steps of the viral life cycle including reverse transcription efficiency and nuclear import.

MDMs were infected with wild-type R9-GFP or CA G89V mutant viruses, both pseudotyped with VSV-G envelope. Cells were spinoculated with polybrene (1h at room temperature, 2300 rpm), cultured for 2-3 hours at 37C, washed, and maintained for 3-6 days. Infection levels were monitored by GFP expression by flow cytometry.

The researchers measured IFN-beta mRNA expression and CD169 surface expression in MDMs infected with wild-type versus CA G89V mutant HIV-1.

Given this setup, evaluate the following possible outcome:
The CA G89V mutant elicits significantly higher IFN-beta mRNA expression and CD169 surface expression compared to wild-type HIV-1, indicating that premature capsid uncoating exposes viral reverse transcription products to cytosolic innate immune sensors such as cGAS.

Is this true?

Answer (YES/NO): NO